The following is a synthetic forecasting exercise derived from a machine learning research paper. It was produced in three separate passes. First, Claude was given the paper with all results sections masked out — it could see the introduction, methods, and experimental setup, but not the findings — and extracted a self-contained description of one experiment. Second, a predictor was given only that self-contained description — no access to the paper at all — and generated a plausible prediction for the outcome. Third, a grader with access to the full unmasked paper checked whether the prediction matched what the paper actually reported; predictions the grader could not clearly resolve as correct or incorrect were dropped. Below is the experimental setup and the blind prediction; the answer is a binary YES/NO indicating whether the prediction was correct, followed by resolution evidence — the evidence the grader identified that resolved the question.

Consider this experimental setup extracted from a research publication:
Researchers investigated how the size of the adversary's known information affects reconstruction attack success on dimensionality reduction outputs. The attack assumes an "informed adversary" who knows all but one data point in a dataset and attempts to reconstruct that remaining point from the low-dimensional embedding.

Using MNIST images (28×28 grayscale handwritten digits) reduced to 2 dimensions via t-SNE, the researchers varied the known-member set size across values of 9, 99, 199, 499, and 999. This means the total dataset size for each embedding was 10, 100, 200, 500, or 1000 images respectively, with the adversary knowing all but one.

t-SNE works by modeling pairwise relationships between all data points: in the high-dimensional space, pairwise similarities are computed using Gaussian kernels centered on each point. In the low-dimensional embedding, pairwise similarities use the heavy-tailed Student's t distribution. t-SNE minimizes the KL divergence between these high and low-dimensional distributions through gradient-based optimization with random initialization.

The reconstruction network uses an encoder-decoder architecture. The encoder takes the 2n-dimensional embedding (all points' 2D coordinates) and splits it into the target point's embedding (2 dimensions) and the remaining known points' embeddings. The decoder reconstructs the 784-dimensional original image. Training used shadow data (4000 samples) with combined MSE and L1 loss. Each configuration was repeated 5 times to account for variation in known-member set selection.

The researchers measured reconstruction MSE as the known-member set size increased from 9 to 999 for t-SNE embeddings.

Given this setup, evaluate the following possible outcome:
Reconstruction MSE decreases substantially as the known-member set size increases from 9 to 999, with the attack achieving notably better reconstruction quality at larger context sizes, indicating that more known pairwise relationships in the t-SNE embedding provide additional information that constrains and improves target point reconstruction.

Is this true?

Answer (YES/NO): NO